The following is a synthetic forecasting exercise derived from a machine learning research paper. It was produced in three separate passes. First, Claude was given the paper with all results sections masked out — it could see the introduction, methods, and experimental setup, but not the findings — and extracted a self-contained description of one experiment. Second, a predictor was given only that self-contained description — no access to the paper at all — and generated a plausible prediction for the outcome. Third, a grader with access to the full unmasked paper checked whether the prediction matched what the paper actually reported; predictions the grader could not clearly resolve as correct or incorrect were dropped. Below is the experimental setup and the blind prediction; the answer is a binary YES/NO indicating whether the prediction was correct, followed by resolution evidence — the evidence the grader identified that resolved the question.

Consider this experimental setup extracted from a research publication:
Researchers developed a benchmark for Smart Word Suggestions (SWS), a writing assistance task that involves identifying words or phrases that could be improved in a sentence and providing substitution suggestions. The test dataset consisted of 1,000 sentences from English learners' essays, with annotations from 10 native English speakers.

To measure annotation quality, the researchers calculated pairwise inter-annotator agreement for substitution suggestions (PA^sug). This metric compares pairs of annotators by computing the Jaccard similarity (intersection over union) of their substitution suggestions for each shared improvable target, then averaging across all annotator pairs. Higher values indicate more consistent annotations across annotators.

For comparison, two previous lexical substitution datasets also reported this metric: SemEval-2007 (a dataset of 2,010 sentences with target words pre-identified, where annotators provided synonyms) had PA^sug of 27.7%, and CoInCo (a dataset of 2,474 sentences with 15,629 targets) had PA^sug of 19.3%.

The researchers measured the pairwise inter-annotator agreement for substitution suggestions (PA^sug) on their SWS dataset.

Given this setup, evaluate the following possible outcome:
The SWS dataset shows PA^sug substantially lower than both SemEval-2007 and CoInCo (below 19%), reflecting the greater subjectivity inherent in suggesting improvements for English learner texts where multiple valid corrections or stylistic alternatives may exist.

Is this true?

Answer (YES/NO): NO